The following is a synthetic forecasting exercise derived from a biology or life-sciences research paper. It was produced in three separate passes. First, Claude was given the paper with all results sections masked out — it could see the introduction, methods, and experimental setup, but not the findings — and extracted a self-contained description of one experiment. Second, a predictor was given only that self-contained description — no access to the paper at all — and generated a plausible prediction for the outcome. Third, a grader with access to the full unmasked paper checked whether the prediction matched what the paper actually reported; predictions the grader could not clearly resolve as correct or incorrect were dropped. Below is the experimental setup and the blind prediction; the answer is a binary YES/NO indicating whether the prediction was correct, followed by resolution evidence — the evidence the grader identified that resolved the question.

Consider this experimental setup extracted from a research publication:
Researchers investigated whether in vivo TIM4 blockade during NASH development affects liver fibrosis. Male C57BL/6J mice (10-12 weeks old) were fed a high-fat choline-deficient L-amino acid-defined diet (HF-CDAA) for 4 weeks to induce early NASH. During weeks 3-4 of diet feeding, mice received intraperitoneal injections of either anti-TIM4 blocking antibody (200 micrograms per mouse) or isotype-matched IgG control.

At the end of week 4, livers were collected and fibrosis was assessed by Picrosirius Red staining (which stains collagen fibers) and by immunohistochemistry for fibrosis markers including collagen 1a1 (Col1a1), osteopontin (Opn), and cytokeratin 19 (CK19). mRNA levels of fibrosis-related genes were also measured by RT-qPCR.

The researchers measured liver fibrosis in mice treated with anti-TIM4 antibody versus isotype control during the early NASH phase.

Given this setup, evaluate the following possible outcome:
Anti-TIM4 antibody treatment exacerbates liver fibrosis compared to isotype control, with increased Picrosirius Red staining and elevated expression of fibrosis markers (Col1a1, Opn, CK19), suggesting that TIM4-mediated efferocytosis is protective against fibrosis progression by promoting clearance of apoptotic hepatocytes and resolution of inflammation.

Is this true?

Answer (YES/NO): NO